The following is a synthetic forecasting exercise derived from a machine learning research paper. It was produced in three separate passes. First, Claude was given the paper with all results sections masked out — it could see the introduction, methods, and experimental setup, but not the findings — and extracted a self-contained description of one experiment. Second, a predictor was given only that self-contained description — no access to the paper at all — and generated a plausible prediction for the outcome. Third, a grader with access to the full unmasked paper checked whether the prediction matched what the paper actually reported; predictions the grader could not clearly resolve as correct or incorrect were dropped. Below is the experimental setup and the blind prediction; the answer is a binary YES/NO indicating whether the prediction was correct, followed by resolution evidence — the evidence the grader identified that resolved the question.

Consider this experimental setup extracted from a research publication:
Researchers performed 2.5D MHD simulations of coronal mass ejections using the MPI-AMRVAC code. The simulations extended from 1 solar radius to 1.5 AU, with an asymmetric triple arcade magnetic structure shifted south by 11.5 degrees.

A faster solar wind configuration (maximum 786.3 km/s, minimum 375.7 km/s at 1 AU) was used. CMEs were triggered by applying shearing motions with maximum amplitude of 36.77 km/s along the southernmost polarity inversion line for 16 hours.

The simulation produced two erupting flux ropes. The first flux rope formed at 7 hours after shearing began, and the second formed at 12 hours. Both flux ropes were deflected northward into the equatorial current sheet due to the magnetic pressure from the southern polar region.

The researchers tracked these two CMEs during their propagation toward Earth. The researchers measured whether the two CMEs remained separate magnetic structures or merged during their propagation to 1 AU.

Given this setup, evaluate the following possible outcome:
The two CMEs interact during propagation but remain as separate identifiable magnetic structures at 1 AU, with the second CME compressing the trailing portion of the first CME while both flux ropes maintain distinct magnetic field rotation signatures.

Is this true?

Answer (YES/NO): NO